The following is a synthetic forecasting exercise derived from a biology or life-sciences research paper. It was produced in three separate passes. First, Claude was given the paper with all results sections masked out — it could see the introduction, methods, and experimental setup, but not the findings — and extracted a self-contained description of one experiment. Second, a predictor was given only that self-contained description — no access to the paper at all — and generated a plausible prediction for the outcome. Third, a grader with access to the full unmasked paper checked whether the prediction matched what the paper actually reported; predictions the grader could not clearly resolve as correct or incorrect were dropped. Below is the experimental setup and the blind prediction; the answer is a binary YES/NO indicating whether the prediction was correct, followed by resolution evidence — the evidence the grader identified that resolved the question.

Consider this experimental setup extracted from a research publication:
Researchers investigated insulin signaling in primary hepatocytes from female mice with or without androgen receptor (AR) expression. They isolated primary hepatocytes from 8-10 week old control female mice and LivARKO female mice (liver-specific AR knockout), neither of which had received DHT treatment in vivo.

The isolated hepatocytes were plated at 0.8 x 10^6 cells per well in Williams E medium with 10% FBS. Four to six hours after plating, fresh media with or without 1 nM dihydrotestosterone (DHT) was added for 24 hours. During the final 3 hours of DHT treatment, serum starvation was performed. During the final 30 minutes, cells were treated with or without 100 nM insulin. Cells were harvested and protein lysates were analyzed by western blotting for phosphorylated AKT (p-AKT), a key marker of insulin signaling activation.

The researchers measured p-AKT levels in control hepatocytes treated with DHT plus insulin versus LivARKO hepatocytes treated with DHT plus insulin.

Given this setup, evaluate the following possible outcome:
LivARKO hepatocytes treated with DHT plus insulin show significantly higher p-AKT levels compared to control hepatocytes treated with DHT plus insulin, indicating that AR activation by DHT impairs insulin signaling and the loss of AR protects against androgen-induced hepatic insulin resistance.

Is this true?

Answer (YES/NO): YES